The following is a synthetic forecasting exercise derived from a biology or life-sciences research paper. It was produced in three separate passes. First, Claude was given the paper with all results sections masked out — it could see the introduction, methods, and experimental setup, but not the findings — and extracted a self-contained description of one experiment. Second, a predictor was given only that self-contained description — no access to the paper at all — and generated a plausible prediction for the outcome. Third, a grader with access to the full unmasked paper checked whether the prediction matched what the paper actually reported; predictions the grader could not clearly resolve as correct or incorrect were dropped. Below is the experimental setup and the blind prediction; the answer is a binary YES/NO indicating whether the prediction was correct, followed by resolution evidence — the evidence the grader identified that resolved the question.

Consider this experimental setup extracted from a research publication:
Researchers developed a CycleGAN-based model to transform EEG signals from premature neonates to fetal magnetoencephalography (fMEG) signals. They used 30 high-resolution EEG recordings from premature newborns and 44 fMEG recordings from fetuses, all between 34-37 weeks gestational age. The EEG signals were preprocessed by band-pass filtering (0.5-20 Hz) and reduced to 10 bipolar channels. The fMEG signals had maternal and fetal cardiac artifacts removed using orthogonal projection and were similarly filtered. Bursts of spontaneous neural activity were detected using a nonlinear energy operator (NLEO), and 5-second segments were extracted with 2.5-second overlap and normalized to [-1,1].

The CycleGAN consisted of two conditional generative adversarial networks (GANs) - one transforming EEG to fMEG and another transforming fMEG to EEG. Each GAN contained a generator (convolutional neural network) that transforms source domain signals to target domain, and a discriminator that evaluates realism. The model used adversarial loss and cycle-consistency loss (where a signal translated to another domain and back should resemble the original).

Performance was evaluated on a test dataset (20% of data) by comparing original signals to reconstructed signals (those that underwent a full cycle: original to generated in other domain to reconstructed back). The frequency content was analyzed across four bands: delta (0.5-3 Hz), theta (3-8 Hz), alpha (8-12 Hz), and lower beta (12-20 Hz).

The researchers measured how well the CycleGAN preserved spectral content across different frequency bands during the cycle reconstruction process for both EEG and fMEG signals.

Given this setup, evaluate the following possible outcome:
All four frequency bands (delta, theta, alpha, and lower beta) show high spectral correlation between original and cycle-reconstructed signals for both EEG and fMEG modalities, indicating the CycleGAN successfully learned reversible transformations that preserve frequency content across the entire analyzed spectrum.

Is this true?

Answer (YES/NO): NO